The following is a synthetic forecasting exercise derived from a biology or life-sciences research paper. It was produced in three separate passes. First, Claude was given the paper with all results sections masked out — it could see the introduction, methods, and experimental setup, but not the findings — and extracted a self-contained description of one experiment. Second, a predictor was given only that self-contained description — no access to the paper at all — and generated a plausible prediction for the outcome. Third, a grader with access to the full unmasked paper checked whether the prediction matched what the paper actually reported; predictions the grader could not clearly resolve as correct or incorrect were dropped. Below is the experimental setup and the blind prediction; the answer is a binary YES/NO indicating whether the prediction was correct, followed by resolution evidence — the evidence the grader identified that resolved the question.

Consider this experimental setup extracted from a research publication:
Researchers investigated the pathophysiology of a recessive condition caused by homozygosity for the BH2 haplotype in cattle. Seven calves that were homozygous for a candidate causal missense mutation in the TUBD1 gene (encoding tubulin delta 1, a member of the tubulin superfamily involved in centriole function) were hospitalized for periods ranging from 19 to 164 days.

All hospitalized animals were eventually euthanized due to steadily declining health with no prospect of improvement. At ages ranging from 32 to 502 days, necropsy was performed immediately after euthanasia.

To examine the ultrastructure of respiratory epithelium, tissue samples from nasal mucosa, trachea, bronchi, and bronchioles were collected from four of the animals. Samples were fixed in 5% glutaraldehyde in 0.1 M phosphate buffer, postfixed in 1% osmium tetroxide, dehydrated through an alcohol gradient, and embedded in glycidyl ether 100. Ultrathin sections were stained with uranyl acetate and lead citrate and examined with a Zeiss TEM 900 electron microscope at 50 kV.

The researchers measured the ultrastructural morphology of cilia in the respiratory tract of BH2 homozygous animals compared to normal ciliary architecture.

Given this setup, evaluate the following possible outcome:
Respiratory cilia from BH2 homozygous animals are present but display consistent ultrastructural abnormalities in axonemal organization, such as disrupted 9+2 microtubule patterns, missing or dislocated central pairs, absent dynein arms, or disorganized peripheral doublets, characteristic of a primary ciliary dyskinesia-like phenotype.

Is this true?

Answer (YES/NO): YES